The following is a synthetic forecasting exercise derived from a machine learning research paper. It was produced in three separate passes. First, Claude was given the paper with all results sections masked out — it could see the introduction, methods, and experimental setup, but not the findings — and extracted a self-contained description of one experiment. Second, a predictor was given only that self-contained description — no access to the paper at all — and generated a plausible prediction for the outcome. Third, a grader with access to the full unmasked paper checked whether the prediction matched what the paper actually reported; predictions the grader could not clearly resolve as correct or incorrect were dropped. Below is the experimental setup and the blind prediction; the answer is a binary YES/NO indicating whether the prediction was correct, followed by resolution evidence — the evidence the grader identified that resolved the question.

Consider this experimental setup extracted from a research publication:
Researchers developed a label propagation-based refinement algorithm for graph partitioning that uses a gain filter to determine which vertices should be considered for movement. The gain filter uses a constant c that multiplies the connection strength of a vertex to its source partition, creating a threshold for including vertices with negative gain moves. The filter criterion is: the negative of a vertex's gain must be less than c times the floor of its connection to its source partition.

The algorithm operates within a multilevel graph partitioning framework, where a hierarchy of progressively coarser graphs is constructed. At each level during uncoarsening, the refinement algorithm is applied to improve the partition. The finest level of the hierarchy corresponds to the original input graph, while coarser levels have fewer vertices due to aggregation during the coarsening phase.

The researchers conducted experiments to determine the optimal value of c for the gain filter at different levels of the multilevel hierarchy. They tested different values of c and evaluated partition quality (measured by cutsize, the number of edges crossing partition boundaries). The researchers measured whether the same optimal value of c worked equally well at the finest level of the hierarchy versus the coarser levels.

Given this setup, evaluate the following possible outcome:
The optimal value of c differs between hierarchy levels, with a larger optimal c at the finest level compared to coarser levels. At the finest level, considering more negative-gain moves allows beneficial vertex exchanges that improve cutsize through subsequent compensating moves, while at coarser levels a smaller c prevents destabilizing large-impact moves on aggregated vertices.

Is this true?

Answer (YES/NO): NO